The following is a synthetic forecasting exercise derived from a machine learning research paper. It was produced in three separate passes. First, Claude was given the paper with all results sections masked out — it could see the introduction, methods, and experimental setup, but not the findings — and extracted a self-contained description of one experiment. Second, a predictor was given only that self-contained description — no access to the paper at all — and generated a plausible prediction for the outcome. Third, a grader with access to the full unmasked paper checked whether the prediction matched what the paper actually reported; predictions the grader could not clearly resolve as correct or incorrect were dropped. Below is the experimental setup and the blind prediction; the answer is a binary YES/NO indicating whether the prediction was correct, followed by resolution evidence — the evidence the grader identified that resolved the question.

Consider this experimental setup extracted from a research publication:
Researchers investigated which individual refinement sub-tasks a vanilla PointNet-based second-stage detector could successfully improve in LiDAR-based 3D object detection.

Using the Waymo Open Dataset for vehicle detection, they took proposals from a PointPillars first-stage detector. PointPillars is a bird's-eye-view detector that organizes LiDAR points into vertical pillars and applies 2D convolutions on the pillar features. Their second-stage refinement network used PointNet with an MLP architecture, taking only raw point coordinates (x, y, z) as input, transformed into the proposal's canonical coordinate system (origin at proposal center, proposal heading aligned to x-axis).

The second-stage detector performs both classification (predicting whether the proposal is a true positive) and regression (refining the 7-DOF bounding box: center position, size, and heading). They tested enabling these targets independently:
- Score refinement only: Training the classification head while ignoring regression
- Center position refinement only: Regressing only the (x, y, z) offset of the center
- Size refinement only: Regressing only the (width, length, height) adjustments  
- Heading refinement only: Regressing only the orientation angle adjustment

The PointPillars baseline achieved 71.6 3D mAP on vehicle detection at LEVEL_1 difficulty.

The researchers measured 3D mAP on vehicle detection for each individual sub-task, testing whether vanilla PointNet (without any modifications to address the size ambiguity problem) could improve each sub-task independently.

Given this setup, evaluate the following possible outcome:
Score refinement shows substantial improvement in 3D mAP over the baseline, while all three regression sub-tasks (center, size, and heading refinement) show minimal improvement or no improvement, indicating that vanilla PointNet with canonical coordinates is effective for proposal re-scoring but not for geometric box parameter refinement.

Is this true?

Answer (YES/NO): NO